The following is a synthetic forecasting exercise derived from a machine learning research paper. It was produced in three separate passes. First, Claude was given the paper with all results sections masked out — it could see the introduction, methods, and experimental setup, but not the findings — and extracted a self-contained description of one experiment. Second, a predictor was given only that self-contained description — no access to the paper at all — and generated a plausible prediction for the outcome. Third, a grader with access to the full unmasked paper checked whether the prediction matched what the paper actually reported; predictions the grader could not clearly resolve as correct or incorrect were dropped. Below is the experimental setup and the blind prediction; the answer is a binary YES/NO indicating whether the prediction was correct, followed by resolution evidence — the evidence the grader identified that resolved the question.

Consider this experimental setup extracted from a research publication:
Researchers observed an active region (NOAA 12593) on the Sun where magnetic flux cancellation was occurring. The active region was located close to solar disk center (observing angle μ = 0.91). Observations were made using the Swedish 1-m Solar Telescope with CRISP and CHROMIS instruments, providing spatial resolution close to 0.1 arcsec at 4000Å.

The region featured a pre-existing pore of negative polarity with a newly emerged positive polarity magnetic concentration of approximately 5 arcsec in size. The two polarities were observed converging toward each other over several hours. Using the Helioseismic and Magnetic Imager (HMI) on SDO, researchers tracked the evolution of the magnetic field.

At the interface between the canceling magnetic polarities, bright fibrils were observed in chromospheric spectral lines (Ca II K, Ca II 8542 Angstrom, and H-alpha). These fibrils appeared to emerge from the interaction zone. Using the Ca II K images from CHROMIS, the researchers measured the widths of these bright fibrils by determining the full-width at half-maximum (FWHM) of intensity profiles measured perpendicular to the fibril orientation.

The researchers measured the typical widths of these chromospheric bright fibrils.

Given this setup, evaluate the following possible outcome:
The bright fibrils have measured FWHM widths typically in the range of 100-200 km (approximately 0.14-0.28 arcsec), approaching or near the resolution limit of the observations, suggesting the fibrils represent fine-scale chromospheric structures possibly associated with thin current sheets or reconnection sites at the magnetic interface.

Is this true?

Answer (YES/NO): NO